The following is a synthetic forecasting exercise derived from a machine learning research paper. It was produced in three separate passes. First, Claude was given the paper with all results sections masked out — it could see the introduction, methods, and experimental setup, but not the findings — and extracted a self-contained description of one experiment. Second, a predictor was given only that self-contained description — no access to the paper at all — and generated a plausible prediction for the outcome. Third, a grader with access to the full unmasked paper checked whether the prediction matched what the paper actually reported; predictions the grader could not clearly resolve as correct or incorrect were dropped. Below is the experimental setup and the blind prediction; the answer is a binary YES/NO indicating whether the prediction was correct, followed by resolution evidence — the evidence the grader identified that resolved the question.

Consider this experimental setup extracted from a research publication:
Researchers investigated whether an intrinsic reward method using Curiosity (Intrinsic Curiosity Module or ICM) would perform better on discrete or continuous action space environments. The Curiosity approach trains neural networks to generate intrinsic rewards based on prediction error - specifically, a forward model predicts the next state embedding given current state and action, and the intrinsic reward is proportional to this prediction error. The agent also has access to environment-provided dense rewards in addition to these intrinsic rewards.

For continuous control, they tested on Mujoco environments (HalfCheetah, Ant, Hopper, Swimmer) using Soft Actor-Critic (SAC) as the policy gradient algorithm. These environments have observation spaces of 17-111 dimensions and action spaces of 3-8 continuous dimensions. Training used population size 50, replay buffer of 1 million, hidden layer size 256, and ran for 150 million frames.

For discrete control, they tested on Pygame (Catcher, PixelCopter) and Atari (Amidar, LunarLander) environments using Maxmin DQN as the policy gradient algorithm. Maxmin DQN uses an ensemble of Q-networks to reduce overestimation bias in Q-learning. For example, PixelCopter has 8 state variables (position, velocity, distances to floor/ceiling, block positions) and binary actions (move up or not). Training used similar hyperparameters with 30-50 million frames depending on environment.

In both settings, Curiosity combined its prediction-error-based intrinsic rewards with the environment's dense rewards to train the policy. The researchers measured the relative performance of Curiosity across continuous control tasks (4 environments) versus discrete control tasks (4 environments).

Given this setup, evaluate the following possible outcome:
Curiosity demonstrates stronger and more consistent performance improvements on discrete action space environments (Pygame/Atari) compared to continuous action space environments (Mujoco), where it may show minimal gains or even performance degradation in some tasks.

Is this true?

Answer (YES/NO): YES